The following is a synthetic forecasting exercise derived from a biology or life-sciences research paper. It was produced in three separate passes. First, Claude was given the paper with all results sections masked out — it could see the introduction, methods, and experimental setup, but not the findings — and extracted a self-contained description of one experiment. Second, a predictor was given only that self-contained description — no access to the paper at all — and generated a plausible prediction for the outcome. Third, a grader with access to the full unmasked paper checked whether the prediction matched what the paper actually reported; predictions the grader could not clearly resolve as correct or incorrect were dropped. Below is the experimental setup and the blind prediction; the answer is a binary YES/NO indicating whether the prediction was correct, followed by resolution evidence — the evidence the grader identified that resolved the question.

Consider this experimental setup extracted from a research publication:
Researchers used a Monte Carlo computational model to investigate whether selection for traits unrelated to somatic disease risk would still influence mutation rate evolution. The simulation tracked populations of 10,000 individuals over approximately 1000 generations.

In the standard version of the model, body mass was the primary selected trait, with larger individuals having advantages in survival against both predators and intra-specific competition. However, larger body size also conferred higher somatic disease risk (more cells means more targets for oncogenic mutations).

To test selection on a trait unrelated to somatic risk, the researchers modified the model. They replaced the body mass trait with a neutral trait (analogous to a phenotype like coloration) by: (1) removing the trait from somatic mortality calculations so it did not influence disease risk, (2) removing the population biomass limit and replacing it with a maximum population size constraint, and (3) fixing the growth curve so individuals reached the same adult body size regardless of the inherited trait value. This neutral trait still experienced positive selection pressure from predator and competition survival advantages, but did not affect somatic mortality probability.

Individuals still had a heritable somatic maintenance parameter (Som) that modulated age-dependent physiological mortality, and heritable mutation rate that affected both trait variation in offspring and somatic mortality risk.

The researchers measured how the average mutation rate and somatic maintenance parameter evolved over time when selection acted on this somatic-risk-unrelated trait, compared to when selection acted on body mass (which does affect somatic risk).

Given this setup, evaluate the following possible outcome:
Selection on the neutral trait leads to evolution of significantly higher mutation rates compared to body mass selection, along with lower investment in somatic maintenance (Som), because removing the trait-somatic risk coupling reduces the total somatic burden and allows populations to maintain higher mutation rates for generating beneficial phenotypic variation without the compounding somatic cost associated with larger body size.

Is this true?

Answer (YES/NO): NO